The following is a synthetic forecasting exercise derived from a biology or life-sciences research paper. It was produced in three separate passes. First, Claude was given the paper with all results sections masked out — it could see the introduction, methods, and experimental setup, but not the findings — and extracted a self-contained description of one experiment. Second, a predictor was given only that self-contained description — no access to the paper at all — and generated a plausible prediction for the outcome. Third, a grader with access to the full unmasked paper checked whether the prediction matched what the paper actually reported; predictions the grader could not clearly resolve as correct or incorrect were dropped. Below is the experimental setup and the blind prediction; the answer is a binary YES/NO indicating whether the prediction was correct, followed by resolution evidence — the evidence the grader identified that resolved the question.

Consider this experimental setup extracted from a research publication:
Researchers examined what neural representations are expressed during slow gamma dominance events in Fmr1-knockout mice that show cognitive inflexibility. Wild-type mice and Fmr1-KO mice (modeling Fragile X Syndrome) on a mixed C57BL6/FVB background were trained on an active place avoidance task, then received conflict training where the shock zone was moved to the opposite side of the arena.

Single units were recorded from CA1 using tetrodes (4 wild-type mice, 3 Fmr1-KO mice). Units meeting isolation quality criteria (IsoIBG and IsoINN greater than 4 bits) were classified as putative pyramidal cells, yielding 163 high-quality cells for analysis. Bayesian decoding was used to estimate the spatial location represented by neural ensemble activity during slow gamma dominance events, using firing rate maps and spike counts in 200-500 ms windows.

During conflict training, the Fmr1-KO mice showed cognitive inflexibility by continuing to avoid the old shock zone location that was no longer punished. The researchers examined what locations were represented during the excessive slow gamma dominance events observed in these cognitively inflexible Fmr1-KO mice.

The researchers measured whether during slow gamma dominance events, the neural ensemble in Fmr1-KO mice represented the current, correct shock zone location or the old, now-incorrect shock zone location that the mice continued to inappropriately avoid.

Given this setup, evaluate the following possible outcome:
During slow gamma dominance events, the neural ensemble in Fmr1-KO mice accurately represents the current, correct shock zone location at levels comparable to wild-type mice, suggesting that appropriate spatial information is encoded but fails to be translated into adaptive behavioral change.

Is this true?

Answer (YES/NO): NO